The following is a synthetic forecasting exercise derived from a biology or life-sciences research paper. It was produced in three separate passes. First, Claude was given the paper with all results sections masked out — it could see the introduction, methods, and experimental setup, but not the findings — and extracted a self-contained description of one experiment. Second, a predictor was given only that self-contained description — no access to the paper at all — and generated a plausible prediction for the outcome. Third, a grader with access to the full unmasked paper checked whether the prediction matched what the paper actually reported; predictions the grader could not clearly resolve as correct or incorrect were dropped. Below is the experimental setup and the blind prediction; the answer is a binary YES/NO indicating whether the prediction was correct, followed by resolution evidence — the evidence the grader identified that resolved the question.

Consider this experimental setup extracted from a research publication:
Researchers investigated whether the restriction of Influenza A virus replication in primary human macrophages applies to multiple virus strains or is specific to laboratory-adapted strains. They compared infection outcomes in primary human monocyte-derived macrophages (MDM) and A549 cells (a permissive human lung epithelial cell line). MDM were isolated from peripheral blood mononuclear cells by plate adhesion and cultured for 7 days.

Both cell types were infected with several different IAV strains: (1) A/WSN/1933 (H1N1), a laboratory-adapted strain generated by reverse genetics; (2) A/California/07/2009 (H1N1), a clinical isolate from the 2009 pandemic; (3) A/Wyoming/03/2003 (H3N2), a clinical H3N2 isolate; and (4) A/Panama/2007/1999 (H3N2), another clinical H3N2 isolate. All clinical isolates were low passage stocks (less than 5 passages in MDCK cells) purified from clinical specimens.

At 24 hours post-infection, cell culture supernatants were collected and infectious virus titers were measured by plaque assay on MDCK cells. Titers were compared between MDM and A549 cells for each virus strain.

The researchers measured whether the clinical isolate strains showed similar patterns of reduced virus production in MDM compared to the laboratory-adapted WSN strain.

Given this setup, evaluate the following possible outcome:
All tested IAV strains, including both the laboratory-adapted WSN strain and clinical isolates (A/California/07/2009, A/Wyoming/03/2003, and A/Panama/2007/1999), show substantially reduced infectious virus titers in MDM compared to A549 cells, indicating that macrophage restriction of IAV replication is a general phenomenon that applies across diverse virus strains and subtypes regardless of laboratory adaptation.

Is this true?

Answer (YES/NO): YES